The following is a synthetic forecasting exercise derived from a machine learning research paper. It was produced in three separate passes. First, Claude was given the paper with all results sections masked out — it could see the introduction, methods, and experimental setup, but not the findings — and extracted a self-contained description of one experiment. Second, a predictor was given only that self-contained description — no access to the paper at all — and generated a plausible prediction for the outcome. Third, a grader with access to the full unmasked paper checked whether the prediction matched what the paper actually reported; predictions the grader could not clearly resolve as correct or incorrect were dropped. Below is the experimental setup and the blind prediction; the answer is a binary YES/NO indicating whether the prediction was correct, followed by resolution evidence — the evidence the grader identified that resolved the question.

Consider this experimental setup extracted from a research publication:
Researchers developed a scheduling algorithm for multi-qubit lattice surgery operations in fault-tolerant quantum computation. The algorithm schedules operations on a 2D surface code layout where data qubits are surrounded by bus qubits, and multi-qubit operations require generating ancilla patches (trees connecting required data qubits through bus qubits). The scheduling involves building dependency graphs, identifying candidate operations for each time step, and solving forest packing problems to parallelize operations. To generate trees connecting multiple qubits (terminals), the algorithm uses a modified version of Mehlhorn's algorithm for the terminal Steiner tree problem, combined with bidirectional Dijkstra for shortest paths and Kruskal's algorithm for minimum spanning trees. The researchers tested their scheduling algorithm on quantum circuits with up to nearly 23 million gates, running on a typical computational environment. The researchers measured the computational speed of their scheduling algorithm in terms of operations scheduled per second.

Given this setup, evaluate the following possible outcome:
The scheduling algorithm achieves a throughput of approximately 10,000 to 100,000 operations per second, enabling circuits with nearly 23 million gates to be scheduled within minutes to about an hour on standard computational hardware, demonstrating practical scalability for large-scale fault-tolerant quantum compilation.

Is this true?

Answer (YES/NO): YES